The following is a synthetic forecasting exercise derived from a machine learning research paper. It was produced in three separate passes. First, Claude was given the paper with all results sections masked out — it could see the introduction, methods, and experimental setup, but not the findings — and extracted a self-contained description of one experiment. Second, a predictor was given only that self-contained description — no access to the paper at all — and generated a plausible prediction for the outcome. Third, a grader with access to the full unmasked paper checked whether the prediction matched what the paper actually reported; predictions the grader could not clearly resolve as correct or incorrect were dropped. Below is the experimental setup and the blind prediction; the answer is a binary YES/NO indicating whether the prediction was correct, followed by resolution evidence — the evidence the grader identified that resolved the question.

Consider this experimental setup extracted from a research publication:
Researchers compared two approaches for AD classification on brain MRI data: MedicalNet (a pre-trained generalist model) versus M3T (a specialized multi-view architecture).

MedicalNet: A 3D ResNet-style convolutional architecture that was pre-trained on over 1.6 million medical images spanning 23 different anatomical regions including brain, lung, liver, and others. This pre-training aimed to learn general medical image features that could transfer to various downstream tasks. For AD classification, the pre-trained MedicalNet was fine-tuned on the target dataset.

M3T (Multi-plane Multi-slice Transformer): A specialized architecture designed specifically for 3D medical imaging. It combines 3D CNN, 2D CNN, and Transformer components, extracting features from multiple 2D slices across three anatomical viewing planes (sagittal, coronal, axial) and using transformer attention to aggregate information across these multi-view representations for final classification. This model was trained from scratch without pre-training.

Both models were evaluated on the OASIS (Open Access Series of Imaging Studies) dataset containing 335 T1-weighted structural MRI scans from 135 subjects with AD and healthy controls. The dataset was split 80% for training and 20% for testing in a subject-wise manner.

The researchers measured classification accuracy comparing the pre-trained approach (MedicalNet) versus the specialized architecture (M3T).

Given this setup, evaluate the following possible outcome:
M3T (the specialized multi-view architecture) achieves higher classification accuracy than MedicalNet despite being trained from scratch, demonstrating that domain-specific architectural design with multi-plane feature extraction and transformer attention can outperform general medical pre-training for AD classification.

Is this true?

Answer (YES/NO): YES